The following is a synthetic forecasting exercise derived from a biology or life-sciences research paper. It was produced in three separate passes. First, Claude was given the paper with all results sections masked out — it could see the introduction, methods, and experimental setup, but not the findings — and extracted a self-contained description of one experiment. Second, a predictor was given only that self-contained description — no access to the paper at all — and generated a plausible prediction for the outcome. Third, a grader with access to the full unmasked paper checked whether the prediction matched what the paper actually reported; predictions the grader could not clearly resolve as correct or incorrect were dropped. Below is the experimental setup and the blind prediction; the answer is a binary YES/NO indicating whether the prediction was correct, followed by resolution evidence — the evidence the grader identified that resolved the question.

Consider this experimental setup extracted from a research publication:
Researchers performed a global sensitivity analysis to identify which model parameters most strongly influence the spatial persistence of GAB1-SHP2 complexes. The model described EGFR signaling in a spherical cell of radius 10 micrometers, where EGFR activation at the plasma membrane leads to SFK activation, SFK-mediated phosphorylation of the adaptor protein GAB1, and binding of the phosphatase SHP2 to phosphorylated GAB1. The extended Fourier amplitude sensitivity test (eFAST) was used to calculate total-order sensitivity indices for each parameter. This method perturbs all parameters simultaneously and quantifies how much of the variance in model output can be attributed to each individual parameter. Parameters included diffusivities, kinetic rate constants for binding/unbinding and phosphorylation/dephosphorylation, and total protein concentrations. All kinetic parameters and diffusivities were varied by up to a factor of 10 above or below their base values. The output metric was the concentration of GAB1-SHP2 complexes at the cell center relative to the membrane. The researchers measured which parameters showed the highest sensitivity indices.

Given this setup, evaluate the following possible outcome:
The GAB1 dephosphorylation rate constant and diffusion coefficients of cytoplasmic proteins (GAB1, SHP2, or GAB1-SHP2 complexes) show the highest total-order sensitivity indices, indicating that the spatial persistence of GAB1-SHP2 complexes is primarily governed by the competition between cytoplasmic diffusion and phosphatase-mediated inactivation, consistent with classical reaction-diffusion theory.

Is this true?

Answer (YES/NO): YES